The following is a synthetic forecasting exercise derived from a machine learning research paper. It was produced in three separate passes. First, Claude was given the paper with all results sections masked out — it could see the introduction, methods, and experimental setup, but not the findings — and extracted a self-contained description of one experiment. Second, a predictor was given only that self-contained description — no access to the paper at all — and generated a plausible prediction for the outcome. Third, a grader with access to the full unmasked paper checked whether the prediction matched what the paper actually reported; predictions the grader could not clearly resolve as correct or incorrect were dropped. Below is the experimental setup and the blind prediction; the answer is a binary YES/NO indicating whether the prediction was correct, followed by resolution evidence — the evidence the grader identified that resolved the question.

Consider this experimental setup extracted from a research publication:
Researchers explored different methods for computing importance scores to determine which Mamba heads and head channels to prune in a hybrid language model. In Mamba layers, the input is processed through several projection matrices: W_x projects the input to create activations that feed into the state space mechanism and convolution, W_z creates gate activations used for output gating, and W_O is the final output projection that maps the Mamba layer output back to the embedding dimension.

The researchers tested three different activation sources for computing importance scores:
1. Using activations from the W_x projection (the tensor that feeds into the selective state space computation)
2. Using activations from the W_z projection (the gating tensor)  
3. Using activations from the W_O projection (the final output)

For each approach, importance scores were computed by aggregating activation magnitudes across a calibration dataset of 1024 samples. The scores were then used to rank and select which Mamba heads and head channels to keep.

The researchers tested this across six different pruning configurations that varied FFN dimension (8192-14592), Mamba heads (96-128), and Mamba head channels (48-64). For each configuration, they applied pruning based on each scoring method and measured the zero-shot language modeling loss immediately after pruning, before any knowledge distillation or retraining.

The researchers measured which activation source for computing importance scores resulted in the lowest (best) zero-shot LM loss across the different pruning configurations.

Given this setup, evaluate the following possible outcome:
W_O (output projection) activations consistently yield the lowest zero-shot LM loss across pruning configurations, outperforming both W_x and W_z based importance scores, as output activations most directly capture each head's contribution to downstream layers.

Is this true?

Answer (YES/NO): NO